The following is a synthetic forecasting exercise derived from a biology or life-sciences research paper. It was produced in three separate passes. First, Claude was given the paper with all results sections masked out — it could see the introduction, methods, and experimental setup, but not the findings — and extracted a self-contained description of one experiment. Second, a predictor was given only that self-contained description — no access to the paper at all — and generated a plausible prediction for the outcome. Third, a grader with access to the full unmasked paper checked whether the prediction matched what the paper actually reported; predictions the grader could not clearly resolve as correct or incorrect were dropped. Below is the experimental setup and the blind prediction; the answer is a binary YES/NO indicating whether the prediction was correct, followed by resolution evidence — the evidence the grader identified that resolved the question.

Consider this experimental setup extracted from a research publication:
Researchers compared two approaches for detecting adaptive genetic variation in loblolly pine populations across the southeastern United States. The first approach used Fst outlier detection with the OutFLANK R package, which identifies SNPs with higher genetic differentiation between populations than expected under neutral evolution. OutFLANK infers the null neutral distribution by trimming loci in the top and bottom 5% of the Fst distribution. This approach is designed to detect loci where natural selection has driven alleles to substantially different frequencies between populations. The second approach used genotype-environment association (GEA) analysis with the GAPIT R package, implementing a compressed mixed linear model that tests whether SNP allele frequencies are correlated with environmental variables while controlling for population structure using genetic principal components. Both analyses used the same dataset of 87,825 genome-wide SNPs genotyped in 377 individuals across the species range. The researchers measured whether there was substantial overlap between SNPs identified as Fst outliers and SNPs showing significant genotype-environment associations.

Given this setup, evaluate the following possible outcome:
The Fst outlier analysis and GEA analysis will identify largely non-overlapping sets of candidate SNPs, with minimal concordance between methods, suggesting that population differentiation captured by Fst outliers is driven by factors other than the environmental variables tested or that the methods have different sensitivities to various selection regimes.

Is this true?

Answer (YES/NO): YES